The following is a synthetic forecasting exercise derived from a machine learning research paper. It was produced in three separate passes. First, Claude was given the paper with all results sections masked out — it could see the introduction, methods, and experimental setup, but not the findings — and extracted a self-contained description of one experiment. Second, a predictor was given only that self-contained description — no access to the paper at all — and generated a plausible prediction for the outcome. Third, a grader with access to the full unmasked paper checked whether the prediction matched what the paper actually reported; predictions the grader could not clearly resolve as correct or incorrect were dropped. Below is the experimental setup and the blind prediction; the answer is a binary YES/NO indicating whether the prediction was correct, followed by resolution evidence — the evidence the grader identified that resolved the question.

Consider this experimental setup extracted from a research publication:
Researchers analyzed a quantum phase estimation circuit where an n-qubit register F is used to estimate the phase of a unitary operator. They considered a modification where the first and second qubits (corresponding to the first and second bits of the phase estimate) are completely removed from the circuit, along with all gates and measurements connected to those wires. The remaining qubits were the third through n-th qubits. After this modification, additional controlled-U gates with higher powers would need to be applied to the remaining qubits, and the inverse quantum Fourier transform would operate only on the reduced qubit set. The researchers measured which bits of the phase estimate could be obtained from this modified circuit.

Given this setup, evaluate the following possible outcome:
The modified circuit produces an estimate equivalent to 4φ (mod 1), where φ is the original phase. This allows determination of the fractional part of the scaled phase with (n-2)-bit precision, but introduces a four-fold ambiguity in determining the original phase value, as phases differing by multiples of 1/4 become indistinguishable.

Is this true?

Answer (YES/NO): YES